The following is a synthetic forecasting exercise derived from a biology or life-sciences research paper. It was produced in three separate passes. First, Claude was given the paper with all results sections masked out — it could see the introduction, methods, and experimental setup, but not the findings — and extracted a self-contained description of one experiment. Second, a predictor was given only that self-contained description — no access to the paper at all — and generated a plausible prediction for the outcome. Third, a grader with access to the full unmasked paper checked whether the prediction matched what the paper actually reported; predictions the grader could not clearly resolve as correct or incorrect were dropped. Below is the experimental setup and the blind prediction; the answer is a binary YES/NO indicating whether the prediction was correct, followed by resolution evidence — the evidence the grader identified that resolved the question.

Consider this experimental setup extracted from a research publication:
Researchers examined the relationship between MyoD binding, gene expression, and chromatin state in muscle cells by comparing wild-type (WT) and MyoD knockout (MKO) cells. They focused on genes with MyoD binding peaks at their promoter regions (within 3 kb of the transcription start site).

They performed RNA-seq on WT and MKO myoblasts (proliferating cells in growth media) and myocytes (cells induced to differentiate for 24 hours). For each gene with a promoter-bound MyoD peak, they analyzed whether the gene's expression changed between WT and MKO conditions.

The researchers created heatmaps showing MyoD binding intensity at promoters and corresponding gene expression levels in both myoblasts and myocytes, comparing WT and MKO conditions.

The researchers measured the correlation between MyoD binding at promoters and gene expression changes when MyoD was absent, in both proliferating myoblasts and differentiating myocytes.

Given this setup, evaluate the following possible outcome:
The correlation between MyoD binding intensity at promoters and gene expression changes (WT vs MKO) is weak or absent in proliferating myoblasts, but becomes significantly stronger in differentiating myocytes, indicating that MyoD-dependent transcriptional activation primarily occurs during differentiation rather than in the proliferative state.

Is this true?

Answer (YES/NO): NO